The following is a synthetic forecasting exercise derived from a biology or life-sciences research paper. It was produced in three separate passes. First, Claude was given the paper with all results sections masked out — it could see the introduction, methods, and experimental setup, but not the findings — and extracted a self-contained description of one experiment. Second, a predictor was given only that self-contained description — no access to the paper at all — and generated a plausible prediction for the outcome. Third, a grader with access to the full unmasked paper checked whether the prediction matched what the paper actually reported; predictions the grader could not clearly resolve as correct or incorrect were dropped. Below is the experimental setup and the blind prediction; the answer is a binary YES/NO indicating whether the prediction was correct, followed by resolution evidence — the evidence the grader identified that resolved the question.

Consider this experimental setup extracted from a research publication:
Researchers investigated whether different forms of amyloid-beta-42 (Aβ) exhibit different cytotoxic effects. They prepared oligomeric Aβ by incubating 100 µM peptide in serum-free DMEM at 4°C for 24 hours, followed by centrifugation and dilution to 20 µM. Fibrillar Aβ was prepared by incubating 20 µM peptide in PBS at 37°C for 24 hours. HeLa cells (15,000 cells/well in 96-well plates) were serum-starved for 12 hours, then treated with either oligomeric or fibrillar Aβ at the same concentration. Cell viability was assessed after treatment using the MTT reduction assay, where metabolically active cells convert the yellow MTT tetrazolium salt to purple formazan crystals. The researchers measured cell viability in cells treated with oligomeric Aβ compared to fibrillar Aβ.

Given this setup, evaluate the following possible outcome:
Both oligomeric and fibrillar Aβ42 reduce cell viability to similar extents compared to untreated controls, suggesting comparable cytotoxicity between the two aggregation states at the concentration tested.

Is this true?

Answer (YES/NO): NO